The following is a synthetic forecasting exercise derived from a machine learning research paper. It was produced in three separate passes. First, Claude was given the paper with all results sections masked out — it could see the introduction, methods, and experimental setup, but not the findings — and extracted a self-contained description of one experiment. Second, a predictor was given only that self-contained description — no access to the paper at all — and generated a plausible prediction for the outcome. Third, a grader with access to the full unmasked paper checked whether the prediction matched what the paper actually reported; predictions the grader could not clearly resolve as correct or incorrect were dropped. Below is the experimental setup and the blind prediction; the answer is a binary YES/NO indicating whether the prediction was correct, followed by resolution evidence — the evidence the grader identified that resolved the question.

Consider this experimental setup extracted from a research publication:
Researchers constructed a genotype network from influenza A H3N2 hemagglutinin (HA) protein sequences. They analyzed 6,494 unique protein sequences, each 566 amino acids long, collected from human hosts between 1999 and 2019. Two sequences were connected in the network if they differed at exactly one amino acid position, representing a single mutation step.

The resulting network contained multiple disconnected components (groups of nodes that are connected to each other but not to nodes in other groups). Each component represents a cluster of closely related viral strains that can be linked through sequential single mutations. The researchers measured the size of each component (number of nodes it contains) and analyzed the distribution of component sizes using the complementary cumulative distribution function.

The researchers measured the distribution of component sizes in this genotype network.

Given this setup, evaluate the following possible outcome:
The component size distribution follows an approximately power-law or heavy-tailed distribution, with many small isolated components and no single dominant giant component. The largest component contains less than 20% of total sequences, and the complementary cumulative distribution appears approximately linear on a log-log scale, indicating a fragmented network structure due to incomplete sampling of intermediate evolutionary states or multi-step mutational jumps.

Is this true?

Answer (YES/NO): YES